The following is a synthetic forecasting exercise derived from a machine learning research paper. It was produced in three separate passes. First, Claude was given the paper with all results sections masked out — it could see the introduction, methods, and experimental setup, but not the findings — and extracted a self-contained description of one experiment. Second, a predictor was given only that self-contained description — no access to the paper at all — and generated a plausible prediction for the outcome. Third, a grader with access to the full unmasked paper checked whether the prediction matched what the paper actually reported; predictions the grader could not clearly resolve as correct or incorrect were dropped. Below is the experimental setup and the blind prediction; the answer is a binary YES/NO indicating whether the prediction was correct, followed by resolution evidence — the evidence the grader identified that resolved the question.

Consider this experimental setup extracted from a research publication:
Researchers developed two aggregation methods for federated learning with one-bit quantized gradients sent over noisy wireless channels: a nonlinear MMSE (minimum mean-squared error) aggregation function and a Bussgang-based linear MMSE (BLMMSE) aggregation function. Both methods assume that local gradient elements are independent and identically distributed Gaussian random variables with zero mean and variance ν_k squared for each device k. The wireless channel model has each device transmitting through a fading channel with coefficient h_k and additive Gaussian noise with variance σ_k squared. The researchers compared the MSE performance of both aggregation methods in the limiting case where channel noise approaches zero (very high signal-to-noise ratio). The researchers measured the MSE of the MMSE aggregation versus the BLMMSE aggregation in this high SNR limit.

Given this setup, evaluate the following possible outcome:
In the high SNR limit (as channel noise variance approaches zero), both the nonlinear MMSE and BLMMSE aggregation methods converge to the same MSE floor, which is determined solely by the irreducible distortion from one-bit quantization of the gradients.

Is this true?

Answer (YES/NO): YES